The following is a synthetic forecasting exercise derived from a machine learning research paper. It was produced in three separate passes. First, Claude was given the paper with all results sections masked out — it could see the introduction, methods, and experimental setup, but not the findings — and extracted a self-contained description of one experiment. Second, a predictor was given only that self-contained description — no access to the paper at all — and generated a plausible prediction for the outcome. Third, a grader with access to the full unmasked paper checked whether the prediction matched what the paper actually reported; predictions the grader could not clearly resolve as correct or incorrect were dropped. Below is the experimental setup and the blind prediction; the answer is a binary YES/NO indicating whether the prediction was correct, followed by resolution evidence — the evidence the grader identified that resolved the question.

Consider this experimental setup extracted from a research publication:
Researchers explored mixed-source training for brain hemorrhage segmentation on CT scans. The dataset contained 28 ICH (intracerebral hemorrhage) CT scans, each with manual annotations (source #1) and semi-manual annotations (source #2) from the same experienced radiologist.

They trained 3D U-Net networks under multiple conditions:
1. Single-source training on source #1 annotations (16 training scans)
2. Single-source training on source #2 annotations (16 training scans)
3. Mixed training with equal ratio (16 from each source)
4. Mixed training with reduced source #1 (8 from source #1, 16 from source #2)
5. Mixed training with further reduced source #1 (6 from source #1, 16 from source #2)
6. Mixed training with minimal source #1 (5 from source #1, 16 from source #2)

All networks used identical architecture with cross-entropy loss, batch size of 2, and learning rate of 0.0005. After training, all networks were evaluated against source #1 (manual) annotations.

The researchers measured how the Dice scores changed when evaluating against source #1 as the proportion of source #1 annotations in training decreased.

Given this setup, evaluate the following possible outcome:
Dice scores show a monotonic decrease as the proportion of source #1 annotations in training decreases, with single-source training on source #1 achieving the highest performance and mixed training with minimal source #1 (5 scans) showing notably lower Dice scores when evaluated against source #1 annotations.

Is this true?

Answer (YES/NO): NO